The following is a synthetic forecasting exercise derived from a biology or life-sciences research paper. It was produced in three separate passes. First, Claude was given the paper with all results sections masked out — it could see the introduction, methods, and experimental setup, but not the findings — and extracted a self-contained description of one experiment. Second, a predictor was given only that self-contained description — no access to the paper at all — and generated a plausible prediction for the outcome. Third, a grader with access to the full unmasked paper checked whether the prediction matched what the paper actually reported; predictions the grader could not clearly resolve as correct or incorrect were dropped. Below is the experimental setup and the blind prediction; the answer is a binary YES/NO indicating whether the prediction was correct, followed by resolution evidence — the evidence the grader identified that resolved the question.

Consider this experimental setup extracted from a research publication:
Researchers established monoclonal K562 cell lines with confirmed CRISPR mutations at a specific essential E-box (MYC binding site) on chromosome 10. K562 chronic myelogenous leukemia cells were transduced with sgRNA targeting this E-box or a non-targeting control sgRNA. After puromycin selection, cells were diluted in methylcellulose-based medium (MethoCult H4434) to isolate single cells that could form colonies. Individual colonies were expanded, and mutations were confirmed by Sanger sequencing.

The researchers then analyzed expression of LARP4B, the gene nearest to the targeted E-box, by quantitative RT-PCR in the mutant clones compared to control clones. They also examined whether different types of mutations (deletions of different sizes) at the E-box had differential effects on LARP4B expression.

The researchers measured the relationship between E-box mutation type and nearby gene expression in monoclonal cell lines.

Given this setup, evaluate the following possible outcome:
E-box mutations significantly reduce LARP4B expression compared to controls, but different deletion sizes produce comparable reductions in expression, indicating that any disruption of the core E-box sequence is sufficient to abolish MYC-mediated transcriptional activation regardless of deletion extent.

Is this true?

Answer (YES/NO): NO